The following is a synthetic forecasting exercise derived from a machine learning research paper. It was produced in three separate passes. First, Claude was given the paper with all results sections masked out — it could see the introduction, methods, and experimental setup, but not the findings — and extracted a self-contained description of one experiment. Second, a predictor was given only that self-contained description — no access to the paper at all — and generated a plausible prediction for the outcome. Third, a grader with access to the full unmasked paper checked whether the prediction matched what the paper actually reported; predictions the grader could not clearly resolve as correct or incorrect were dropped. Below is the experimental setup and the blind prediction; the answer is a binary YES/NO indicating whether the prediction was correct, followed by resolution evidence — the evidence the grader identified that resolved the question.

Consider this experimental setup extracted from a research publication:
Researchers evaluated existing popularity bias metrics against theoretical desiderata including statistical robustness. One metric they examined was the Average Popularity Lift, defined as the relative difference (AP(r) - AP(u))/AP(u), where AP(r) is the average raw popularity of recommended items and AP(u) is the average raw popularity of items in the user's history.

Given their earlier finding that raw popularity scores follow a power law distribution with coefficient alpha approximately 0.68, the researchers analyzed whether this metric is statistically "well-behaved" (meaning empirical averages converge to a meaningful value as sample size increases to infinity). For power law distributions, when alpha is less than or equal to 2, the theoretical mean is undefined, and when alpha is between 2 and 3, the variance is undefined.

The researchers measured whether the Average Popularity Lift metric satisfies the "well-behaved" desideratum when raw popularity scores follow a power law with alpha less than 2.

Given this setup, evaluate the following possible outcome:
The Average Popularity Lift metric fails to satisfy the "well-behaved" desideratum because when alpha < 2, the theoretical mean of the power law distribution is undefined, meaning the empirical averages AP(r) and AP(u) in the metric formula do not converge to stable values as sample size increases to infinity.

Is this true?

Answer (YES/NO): YES